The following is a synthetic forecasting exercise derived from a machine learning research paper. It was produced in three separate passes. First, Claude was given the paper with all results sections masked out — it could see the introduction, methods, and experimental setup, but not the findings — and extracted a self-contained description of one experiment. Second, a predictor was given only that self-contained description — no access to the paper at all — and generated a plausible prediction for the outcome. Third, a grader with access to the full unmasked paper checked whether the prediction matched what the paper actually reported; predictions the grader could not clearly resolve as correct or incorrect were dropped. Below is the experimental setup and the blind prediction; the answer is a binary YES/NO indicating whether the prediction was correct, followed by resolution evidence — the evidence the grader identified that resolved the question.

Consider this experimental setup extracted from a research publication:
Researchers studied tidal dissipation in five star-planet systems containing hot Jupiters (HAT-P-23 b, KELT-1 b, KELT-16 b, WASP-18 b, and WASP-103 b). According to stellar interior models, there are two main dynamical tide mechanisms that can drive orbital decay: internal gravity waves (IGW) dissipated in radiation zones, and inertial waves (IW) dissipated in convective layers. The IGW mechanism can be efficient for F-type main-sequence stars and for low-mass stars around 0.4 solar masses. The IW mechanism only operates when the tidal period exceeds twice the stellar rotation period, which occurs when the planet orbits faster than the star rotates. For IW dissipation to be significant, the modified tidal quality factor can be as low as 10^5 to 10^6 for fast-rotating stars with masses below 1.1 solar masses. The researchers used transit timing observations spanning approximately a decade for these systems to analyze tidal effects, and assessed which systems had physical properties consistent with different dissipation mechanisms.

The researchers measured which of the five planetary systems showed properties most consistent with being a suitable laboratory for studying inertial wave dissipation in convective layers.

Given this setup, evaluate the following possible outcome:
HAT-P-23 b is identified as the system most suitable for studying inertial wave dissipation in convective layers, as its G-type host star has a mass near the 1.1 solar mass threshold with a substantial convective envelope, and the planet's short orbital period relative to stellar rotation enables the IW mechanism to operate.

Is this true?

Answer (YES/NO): NO